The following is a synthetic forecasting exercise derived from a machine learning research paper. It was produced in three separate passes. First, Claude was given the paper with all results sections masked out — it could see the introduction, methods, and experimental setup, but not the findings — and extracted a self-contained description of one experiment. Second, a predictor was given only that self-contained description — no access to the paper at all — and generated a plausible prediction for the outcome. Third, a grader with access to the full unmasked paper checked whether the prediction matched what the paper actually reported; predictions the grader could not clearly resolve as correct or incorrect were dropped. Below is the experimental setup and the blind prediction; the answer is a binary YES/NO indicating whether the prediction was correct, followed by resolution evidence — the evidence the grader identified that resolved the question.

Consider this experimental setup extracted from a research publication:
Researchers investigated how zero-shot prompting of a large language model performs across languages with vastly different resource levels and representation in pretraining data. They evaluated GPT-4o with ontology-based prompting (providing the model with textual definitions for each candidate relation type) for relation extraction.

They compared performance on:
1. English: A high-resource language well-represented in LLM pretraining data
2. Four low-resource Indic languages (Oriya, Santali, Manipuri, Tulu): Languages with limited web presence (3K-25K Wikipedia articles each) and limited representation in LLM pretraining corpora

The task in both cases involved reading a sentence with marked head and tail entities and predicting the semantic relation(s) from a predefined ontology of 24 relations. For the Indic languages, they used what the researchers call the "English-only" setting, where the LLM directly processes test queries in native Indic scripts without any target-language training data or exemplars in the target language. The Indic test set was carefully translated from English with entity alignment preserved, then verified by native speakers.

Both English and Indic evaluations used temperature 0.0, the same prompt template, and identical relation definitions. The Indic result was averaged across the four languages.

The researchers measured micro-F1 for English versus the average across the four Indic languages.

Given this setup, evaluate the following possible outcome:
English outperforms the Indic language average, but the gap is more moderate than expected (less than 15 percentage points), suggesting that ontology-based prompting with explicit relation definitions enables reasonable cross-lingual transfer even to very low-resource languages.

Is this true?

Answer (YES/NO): NO